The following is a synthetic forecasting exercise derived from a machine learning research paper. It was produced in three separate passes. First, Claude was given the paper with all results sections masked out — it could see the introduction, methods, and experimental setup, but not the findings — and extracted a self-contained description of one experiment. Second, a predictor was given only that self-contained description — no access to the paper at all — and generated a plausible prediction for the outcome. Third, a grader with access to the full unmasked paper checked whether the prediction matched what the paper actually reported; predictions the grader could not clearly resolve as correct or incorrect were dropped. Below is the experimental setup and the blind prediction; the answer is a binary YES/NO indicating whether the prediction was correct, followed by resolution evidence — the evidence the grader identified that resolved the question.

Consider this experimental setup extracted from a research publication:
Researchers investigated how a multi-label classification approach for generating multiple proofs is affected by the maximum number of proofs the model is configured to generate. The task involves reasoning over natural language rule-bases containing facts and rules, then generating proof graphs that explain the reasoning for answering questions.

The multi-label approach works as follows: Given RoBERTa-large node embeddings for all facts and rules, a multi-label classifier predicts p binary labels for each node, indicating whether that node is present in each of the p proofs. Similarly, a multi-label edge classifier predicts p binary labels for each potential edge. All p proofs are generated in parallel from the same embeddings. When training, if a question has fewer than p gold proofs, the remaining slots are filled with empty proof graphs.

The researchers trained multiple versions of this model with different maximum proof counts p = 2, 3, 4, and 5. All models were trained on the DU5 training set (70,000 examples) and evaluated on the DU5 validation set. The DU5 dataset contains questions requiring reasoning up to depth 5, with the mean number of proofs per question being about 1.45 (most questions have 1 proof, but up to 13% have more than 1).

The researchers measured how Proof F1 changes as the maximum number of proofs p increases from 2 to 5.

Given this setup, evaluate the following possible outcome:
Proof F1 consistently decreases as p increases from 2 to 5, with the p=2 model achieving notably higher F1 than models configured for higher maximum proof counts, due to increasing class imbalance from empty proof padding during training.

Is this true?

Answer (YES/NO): NO